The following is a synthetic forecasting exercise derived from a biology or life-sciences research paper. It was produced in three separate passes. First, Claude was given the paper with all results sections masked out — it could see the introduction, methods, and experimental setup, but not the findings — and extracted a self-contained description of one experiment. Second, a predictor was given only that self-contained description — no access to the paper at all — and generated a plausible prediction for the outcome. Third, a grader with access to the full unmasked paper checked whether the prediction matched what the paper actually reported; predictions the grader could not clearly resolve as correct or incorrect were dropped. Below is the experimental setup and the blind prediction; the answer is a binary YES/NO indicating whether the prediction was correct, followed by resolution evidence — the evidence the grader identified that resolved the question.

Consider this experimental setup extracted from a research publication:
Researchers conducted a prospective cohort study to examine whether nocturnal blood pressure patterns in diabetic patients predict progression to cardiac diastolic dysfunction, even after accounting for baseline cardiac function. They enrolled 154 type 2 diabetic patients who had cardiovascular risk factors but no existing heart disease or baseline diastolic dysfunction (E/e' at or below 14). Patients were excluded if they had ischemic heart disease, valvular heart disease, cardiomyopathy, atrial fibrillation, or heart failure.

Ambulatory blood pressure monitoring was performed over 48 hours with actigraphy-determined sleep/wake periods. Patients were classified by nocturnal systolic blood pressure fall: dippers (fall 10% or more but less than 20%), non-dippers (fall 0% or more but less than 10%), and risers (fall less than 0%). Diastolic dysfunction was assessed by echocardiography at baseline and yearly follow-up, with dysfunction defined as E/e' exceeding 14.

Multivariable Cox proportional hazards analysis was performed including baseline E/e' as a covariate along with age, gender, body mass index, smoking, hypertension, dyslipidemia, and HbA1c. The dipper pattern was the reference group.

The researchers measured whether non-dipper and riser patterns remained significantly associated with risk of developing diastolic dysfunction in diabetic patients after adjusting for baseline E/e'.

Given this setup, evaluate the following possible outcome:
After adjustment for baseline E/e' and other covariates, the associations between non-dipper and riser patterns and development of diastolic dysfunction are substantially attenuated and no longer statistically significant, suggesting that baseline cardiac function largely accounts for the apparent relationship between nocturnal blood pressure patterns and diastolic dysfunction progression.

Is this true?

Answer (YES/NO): NO